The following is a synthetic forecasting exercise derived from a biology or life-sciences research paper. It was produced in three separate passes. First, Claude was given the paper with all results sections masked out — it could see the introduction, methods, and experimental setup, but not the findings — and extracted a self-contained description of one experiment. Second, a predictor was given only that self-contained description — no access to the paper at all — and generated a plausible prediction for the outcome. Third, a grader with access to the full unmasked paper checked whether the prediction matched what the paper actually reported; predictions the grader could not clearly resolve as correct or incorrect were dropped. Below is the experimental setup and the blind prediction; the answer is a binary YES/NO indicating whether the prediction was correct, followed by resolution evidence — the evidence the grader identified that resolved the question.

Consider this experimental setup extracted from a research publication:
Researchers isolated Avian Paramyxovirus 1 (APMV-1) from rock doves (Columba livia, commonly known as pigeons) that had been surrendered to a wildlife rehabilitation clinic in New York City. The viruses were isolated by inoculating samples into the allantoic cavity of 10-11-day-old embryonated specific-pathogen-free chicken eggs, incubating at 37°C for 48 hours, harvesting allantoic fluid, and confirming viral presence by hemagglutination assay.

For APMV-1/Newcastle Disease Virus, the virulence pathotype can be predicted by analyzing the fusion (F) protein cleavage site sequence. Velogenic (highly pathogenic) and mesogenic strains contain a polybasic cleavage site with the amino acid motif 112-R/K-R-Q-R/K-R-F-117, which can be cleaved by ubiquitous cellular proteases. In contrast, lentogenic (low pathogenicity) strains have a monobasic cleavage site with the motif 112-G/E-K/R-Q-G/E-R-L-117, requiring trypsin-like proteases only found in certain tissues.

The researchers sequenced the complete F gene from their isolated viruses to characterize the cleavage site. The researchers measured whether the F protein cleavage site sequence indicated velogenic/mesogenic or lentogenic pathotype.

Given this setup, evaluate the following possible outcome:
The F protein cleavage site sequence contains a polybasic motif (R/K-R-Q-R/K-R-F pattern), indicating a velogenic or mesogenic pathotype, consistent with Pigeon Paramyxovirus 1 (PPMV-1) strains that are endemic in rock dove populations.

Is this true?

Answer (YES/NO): YES